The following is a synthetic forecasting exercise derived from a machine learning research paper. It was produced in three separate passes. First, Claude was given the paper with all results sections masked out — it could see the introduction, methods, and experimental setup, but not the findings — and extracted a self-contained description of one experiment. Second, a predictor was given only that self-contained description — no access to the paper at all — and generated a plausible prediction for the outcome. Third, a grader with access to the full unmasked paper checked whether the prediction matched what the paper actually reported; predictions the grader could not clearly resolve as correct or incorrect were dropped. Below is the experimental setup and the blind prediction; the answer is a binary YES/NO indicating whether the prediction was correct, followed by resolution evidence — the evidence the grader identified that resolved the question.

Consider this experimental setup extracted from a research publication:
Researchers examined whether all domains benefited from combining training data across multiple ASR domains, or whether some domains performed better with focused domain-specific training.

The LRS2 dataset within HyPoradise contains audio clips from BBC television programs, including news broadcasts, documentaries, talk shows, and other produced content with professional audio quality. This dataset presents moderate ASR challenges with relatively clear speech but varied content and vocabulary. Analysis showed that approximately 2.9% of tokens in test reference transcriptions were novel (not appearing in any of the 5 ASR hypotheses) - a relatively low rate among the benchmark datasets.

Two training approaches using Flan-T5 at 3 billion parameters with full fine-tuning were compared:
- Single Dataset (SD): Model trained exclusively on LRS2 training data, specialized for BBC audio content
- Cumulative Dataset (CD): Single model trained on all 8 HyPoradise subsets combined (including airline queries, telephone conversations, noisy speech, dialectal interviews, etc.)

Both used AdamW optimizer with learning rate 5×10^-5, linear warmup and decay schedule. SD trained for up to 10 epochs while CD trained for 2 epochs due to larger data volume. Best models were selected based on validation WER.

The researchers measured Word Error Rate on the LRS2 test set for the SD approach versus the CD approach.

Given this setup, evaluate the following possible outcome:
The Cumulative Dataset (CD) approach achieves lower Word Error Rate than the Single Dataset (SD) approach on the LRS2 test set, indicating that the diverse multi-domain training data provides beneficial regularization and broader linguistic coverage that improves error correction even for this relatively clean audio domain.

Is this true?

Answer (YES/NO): NO